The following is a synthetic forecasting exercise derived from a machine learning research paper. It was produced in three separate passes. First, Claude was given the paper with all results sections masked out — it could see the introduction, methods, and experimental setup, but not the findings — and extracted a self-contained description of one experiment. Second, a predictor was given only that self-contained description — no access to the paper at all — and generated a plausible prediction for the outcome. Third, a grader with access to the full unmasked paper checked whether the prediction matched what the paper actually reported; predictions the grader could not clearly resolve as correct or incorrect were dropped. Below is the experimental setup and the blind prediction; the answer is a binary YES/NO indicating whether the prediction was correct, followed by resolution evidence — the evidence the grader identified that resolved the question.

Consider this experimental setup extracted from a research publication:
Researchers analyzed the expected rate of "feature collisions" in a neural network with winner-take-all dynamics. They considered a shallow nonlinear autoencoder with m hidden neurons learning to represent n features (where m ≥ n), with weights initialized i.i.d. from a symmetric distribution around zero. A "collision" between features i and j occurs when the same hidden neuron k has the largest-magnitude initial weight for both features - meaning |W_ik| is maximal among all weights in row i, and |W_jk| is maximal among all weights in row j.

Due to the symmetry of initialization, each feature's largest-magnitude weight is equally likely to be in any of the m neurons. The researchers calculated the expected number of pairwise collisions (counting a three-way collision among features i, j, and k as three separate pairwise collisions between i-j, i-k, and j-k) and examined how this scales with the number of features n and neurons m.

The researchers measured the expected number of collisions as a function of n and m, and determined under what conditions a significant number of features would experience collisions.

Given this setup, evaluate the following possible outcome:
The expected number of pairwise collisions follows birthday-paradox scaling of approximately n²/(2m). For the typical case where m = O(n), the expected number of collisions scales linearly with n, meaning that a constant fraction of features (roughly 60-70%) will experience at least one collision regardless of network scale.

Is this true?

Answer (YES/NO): NO